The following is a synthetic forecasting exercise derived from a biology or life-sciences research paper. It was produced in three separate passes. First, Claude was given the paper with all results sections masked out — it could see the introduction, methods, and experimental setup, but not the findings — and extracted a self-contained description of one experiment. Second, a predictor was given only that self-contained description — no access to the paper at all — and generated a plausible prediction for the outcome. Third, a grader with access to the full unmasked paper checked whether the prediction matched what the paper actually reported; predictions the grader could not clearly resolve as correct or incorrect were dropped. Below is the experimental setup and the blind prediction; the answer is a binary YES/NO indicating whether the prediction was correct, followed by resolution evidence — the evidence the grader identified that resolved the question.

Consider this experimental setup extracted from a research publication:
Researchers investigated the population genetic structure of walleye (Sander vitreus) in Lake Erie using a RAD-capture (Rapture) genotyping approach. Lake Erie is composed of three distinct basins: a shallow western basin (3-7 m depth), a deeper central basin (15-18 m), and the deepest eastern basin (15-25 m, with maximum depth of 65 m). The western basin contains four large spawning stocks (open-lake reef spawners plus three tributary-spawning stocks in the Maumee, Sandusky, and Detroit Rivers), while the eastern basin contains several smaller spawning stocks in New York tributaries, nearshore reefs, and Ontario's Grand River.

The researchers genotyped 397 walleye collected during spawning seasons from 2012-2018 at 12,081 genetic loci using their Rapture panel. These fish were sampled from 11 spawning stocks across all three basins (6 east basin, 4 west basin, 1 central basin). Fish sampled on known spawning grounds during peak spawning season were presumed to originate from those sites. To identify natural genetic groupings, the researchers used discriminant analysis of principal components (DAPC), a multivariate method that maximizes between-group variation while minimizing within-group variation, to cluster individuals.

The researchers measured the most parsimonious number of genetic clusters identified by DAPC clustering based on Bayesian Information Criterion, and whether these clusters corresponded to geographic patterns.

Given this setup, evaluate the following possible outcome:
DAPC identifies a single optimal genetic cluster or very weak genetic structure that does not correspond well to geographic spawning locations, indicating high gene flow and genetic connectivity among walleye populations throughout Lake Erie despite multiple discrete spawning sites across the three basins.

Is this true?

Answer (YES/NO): NO